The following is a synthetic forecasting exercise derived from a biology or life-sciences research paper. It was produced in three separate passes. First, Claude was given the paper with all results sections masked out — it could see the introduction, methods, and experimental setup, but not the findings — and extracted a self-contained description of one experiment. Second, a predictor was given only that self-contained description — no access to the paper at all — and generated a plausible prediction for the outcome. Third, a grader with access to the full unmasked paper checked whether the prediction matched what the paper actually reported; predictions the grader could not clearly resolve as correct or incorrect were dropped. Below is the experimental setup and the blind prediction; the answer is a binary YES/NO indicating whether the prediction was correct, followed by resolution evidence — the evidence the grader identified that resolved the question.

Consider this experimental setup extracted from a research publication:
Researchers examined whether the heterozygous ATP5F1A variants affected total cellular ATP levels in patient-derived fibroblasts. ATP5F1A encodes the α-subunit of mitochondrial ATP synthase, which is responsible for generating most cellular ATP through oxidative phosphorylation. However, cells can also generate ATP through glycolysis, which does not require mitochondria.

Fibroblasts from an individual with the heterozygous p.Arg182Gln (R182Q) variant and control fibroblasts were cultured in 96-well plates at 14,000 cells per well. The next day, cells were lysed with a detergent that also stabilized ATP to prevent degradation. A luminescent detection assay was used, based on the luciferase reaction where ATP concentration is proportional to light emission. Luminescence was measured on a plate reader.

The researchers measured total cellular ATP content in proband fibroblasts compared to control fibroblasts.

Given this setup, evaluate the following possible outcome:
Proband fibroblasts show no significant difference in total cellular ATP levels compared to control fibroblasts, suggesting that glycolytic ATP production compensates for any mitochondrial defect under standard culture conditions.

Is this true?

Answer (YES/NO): NO